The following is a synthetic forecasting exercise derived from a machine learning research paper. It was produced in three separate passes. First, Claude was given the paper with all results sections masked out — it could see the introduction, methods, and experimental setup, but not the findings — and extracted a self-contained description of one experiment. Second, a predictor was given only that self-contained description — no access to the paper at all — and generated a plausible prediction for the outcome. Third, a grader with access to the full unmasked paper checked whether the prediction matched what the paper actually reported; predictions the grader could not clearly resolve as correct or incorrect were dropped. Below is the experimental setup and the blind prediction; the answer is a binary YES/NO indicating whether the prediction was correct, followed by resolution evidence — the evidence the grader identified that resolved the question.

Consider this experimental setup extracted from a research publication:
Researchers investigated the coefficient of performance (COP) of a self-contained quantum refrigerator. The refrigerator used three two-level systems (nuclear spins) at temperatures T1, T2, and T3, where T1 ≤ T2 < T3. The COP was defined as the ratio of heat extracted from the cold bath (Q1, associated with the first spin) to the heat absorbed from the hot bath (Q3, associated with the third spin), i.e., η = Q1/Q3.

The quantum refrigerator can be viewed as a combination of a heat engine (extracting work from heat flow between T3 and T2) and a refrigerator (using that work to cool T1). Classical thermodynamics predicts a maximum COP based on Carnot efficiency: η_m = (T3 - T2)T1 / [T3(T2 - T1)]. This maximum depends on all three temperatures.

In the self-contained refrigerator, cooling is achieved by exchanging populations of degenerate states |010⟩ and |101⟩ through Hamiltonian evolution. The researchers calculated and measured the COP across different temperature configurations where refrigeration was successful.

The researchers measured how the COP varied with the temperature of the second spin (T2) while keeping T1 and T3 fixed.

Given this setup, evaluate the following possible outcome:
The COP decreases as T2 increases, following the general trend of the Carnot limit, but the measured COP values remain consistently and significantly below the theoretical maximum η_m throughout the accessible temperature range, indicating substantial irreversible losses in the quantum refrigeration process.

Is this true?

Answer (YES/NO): NO